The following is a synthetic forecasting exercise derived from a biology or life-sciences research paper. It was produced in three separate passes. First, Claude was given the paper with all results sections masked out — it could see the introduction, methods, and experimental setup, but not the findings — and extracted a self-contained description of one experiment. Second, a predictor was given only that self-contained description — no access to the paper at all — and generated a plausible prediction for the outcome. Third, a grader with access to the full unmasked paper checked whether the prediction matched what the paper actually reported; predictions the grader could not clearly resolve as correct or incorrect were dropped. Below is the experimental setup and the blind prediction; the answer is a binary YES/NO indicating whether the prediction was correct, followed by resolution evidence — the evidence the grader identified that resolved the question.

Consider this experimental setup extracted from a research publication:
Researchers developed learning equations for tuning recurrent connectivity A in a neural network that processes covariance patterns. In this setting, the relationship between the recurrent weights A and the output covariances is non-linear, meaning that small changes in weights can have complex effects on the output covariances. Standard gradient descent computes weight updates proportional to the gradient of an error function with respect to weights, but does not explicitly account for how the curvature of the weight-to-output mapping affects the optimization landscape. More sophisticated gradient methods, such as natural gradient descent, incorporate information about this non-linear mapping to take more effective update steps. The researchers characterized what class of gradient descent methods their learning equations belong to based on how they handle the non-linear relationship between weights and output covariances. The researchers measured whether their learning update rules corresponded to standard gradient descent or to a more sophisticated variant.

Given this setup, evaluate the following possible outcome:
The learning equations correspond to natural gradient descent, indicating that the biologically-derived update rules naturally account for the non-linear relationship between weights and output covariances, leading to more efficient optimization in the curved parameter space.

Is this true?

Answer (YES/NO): YES